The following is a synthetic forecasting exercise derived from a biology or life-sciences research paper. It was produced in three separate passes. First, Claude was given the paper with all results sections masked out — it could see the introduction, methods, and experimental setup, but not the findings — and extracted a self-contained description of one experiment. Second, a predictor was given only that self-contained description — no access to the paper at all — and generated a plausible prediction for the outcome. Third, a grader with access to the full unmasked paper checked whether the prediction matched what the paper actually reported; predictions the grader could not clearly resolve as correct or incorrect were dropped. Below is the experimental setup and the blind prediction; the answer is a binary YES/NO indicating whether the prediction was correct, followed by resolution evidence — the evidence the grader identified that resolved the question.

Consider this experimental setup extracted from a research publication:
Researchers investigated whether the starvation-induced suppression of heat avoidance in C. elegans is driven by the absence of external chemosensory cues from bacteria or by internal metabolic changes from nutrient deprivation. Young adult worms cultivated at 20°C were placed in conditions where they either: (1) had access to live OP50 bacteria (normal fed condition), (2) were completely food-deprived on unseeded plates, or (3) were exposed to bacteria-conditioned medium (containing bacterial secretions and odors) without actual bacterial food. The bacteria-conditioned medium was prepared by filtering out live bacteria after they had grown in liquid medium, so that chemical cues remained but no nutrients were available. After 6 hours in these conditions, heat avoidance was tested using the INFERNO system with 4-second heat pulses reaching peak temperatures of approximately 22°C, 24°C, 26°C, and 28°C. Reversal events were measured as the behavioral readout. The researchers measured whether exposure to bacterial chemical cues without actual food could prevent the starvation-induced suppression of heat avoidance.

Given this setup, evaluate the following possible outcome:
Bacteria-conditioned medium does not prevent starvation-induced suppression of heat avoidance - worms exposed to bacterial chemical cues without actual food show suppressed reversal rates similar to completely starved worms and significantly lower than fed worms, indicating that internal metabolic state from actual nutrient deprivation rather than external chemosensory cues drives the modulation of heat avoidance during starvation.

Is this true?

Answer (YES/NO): YES